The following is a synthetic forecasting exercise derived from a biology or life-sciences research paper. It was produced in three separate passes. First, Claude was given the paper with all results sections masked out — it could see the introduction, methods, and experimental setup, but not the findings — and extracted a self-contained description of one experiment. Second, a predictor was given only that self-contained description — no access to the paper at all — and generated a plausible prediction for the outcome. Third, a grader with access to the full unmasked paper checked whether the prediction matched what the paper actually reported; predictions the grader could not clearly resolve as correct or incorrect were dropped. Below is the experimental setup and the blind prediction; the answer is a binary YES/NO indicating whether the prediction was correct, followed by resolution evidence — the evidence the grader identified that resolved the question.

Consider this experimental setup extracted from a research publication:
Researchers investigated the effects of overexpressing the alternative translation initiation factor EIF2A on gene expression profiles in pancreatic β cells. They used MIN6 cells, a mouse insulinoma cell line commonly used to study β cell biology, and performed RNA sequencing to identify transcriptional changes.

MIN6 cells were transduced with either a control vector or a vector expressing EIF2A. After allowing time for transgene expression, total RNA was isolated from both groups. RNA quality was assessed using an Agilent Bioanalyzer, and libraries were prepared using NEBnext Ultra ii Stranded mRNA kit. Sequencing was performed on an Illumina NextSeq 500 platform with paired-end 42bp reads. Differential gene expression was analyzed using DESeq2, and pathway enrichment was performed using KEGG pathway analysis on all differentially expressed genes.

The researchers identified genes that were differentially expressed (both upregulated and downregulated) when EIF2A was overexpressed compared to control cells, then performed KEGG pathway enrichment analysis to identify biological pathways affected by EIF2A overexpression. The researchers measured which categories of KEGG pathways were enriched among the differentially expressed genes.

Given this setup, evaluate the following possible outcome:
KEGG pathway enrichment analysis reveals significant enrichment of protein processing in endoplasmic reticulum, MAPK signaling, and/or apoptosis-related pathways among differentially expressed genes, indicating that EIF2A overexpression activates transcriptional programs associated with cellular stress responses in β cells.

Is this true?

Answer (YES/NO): NO